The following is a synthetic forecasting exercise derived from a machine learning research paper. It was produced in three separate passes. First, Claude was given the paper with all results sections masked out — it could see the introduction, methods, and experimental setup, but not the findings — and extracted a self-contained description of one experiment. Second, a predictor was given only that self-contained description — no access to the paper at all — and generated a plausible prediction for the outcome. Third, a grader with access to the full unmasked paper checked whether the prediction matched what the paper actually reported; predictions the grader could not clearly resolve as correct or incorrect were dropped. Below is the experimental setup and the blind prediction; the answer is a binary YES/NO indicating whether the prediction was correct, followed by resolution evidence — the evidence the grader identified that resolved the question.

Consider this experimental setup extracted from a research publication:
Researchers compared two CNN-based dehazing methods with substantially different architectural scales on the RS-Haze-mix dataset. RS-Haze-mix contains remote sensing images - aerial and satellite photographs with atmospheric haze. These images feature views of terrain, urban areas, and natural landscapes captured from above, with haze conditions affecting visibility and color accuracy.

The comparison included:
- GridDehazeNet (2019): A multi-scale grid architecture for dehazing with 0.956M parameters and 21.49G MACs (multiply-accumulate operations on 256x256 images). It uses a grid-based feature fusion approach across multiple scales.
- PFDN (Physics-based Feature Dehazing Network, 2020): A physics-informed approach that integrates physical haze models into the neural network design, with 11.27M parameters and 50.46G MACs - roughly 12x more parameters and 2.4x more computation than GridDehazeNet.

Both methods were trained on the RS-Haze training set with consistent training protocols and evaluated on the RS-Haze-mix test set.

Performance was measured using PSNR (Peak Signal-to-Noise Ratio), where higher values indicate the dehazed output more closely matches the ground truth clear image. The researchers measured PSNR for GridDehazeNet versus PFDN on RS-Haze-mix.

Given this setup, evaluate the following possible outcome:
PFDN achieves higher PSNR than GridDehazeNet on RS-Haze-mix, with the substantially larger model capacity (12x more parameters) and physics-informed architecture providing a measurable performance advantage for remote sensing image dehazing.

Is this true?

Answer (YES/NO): NO